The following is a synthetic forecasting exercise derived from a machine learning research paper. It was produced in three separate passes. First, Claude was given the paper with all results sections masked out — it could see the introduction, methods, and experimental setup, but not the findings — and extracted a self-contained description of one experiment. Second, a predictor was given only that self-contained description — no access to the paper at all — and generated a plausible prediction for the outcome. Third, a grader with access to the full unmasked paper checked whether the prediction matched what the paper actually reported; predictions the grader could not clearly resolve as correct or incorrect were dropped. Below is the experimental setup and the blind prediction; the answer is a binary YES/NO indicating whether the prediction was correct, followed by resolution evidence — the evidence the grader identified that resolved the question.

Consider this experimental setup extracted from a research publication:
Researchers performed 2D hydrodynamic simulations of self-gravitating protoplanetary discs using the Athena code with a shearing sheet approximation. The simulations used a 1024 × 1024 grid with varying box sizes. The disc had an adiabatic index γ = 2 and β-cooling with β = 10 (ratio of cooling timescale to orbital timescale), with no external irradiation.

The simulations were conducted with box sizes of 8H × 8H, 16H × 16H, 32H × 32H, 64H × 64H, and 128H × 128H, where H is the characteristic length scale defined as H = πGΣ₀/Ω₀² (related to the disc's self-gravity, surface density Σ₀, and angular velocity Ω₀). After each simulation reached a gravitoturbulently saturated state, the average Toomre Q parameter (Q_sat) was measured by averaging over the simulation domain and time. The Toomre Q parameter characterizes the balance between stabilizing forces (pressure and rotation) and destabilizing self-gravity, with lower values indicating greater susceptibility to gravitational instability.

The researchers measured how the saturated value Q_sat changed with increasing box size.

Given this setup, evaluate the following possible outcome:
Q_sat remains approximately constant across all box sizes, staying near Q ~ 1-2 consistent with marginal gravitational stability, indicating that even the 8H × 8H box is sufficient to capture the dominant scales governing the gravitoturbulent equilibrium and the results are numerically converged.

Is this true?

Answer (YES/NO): NO